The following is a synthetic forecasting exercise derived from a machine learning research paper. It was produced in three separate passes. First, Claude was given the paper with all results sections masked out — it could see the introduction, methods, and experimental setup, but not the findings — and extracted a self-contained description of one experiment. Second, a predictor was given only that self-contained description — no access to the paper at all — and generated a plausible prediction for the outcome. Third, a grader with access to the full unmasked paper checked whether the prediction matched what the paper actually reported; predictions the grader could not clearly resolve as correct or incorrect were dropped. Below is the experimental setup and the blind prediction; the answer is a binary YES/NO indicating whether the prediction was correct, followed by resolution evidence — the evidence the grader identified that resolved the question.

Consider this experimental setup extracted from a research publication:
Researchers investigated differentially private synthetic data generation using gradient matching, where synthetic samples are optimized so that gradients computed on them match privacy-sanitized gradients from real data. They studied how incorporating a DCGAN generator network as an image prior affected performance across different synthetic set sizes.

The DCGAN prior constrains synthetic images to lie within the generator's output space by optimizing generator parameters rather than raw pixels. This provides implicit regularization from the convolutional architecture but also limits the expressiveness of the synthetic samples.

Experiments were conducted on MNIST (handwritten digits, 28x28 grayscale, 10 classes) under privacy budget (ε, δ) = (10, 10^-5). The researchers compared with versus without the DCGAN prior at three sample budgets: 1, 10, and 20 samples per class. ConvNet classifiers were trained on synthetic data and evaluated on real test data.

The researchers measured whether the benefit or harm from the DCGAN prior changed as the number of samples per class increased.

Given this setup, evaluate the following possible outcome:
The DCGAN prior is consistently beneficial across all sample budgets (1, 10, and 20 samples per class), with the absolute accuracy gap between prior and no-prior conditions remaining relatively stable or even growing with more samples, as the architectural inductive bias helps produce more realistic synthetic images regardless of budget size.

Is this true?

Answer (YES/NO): NO